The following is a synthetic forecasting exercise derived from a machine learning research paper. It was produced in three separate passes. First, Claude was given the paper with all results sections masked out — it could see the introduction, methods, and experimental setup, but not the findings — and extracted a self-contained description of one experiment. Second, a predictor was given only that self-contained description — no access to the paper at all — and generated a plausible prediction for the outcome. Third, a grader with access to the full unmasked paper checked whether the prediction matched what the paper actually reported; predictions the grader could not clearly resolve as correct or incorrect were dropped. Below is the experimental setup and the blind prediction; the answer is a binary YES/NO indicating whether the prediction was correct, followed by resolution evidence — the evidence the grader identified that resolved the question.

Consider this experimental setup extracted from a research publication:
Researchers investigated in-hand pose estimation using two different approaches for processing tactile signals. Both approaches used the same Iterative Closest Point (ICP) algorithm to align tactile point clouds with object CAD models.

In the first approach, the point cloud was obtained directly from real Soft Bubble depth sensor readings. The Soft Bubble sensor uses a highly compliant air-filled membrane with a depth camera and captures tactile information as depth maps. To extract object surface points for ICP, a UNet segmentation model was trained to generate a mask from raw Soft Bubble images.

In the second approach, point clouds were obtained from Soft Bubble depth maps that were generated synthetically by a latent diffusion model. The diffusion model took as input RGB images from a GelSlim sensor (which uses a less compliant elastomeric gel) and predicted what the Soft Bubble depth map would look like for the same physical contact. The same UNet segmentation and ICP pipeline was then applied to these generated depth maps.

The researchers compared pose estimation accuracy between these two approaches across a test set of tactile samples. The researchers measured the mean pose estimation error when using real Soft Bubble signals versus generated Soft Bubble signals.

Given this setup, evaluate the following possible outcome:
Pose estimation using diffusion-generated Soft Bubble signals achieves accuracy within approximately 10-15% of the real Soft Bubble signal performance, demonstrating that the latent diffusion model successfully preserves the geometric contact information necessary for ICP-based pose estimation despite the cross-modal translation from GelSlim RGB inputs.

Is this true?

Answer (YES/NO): NO